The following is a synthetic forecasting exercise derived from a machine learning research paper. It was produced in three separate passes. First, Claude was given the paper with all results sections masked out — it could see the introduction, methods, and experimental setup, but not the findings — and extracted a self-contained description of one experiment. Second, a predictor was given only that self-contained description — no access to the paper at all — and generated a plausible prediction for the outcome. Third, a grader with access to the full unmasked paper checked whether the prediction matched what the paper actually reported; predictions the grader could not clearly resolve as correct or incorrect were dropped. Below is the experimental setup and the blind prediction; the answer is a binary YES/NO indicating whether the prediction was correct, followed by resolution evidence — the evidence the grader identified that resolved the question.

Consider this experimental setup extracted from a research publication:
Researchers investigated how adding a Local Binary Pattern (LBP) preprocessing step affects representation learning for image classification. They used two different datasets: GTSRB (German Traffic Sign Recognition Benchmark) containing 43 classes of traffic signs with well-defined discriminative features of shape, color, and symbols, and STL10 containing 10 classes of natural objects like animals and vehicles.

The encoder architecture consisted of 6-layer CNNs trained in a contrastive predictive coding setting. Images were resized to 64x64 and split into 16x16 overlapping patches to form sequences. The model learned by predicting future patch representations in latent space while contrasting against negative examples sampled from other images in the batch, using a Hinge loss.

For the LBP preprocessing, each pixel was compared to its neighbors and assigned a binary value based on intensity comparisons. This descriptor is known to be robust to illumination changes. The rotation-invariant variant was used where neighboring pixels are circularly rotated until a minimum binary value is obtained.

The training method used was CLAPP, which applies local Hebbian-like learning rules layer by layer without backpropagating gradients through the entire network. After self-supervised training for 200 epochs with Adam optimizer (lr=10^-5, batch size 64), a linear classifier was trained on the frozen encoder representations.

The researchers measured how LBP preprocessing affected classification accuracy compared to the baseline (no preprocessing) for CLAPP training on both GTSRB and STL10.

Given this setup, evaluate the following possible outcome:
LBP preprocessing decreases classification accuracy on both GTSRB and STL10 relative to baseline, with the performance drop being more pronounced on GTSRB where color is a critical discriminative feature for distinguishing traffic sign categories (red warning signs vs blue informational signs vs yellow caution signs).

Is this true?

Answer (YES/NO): NO